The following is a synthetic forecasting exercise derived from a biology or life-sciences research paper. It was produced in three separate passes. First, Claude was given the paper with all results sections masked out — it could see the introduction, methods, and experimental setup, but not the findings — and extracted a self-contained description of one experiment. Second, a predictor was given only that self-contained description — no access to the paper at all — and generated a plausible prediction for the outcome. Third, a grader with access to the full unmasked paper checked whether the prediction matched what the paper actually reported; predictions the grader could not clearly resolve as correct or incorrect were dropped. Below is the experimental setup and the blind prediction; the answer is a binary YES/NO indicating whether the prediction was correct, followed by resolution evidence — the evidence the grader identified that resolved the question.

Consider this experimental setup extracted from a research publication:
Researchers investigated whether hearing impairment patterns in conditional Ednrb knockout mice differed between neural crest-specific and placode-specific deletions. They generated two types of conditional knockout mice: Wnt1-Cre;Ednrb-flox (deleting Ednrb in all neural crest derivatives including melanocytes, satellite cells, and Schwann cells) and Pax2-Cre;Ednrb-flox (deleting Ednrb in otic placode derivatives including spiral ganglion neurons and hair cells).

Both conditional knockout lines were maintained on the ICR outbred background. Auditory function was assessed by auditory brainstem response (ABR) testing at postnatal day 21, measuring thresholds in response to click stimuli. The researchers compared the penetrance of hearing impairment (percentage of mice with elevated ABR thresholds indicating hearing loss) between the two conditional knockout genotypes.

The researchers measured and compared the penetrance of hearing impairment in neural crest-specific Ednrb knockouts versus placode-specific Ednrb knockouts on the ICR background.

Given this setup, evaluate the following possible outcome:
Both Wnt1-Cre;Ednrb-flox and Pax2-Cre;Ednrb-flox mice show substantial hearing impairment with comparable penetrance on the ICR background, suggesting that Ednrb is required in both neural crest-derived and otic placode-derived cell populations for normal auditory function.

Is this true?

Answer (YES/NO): YES